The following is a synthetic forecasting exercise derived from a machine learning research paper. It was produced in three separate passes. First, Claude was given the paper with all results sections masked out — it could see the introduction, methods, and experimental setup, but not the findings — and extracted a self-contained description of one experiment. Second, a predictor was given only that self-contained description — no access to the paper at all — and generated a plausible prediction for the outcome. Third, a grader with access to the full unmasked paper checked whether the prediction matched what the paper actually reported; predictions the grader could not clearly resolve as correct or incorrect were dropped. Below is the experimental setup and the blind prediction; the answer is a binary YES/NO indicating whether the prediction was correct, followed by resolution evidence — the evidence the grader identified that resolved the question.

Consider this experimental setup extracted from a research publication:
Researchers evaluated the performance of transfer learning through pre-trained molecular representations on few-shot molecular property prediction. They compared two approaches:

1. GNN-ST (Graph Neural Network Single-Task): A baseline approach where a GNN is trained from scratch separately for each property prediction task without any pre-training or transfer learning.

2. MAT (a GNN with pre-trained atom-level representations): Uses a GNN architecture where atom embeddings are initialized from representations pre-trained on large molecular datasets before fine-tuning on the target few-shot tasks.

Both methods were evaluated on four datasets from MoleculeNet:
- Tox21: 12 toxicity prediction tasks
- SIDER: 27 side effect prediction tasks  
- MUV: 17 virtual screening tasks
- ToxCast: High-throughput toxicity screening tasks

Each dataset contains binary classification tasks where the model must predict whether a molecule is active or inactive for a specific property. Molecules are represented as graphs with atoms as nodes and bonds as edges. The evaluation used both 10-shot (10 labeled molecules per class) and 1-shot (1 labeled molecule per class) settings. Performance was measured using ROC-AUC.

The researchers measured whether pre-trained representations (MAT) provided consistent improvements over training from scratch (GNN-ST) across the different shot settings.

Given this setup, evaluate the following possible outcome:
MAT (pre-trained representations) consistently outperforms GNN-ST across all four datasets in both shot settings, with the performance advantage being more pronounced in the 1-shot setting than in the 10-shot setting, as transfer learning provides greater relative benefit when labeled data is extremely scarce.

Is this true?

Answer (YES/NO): NO